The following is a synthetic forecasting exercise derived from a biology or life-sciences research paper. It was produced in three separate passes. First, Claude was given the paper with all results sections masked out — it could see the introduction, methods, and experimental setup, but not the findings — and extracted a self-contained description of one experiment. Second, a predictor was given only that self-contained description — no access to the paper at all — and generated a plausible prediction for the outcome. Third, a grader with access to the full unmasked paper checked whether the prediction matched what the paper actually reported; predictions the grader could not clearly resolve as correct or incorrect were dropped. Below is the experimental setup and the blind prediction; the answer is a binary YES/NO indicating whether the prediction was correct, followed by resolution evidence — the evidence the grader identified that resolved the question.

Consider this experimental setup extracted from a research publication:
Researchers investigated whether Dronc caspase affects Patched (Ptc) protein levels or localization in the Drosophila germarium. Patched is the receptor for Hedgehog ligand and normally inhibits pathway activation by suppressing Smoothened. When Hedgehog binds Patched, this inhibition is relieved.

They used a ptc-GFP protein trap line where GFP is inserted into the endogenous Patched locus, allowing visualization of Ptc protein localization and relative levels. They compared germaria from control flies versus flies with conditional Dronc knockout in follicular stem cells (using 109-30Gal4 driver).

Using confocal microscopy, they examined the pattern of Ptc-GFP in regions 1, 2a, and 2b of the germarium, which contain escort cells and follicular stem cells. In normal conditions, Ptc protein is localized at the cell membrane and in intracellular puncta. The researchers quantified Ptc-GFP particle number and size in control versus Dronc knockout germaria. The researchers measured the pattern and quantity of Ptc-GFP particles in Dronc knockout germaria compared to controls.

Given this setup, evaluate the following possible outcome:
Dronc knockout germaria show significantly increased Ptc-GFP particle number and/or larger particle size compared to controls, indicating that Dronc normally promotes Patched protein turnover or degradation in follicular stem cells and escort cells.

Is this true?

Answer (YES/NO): YES